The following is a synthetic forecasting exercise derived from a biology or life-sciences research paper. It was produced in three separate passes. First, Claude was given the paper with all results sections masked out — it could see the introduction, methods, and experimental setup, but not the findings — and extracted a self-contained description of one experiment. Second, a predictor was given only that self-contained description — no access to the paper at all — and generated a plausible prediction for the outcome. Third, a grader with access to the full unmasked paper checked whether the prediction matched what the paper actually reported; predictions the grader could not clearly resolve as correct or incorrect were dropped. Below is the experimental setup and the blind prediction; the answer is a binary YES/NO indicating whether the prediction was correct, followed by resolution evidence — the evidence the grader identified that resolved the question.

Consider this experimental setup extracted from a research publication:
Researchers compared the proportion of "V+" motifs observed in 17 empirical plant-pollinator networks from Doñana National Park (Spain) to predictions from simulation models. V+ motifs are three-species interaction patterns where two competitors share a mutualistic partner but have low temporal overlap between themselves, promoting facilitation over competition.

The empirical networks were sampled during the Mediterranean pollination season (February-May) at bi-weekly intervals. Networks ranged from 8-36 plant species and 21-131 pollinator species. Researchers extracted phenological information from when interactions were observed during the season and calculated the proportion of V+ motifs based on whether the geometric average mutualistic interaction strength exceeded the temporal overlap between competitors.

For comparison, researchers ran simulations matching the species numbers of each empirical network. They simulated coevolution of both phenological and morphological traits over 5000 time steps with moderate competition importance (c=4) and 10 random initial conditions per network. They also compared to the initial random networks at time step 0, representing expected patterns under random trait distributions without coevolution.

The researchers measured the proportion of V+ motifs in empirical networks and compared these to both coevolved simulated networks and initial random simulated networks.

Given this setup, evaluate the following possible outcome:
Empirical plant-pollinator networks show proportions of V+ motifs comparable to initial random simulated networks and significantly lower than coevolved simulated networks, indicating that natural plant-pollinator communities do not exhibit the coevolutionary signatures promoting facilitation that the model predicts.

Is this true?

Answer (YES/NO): NO